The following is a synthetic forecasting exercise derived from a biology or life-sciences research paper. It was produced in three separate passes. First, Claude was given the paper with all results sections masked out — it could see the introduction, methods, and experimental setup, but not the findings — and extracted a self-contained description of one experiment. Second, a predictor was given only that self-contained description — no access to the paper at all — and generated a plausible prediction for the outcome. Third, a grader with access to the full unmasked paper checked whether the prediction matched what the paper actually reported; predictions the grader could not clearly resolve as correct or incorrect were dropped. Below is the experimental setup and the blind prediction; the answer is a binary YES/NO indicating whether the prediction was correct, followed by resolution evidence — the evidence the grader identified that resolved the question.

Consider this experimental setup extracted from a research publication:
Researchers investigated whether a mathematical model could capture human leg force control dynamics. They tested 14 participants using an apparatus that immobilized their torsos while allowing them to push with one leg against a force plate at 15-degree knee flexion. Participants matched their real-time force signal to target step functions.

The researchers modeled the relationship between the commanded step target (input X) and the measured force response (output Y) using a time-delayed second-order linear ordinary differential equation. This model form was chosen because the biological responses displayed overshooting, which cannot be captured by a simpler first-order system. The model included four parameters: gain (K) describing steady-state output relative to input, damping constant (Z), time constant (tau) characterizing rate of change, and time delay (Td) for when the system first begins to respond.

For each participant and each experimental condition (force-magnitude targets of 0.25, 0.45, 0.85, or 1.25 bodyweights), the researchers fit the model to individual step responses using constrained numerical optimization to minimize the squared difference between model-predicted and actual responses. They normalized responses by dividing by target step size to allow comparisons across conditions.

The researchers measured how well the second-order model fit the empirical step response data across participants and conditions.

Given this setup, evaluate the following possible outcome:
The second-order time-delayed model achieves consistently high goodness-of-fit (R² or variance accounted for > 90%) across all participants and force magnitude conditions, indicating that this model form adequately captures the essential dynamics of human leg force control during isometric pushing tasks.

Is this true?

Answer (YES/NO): NO